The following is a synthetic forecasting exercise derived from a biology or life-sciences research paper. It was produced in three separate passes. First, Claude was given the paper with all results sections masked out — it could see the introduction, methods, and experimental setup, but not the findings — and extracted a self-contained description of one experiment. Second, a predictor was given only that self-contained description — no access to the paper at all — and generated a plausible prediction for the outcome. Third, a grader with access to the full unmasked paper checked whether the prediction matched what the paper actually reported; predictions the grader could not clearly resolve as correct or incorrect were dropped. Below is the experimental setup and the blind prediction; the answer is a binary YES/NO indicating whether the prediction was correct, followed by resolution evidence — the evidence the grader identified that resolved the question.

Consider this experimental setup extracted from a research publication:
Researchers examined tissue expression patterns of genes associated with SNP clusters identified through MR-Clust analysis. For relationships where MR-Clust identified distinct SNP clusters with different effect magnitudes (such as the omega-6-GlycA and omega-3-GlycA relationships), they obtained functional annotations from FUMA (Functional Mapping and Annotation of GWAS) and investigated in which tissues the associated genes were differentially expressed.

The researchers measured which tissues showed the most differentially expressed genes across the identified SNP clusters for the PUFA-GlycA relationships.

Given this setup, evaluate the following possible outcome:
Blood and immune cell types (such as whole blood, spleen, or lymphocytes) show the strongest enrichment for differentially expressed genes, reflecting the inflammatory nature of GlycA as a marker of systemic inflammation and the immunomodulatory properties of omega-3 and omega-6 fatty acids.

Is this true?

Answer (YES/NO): NO